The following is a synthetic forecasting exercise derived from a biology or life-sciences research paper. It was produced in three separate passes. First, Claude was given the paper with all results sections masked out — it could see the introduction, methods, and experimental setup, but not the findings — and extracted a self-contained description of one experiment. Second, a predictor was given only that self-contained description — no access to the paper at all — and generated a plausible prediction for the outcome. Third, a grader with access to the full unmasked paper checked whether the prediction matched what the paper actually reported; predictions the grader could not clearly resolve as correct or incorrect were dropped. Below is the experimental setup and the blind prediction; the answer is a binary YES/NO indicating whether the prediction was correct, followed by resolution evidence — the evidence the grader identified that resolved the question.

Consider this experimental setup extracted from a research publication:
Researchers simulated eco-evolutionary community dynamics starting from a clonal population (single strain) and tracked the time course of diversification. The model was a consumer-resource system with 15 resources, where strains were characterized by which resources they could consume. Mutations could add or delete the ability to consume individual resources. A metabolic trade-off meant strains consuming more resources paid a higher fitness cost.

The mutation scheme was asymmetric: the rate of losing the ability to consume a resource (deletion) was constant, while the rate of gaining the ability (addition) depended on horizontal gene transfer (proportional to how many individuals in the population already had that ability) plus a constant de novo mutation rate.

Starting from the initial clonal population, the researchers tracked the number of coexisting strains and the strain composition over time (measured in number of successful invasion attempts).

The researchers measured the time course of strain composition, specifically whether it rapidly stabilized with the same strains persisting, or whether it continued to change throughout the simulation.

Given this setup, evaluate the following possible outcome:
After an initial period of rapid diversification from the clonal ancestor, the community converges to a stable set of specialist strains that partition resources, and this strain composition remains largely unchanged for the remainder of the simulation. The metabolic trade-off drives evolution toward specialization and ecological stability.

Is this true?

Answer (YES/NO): NO